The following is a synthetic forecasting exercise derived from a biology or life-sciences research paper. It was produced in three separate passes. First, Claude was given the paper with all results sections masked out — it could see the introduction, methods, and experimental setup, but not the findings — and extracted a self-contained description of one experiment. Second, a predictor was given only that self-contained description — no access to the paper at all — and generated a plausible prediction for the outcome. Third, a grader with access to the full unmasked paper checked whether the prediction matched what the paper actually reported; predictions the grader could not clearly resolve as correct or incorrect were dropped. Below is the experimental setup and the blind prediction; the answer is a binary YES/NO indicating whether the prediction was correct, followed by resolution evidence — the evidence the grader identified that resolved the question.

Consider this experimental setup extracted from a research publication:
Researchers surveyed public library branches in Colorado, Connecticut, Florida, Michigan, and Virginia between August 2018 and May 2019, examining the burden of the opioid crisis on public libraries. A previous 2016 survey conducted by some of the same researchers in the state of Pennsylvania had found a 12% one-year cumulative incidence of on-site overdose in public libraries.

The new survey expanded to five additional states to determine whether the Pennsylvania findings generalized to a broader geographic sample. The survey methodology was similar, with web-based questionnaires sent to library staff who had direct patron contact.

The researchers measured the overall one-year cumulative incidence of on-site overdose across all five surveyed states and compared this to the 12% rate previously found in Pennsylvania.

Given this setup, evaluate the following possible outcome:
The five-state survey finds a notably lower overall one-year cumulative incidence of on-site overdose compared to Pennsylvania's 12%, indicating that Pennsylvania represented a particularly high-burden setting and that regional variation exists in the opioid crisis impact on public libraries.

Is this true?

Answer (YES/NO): NO